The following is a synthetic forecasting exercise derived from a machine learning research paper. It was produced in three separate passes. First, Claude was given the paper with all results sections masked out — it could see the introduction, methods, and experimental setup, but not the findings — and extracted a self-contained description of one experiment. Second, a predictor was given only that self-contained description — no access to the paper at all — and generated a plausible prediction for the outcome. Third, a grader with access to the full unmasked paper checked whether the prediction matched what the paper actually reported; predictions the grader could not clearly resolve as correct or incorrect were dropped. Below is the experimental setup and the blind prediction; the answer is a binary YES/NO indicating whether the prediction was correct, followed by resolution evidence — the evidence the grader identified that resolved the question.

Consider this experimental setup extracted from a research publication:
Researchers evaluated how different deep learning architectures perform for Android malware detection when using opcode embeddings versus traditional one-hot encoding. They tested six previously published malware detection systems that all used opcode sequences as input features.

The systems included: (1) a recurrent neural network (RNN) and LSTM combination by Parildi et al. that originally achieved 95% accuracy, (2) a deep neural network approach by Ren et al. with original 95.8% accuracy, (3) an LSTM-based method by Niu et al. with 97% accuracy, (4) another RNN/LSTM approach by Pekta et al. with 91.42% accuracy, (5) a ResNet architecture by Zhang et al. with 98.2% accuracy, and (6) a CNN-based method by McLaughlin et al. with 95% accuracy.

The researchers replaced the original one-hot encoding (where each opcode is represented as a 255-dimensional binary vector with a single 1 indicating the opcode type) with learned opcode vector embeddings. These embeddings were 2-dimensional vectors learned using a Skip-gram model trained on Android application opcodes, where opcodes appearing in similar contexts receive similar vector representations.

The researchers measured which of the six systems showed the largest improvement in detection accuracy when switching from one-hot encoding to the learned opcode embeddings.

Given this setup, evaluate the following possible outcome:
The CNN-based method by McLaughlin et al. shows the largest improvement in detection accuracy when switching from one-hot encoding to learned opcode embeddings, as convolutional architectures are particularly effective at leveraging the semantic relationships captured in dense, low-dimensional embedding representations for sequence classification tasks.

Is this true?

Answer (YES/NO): NO